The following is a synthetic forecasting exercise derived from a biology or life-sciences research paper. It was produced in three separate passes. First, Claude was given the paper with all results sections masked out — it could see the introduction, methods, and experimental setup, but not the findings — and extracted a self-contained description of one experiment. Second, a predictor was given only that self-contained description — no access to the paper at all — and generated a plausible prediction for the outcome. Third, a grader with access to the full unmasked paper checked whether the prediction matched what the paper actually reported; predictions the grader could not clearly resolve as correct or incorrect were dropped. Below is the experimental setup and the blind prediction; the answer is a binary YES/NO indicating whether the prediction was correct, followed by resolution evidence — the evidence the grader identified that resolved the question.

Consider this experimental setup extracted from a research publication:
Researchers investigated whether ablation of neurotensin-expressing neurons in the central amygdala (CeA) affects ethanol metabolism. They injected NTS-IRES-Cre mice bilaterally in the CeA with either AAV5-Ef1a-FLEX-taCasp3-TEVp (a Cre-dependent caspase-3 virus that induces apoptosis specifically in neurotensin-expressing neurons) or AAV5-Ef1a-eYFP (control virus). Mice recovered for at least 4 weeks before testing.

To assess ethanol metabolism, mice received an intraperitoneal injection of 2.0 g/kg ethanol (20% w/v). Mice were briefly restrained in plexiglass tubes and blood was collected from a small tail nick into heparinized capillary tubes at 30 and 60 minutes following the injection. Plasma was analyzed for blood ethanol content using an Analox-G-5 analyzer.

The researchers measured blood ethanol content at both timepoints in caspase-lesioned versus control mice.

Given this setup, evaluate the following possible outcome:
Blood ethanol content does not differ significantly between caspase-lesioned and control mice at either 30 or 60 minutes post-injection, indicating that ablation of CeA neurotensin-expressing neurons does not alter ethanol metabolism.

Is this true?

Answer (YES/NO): YES